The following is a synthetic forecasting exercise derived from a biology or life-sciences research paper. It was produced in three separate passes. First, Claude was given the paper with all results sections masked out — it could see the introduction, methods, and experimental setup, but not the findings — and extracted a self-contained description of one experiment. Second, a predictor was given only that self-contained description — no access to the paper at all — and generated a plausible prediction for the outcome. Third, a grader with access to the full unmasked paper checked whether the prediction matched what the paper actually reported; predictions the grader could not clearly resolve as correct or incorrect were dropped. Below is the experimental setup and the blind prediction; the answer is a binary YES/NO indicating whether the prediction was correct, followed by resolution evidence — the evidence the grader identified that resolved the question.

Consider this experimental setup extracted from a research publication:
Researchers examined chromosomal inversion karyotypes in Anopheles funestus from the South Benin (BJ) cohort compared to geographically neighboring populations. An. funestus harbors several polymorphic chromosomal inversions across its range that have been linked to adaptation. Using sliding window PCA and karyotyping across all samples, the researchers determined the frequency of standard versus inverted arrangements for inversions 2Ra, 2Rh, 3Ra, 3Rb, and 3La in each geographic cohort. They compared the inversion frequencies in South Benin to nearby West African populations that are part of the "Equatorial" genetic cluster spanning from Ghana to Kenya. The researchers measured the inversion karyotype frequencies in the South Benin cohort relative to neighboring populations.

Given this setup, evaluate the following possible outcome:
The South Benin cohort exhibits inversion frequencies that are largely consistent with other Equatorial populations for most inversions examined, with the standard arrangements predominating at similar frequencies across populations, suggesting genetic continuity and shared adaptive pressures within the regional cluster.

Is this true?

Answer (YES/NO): NO